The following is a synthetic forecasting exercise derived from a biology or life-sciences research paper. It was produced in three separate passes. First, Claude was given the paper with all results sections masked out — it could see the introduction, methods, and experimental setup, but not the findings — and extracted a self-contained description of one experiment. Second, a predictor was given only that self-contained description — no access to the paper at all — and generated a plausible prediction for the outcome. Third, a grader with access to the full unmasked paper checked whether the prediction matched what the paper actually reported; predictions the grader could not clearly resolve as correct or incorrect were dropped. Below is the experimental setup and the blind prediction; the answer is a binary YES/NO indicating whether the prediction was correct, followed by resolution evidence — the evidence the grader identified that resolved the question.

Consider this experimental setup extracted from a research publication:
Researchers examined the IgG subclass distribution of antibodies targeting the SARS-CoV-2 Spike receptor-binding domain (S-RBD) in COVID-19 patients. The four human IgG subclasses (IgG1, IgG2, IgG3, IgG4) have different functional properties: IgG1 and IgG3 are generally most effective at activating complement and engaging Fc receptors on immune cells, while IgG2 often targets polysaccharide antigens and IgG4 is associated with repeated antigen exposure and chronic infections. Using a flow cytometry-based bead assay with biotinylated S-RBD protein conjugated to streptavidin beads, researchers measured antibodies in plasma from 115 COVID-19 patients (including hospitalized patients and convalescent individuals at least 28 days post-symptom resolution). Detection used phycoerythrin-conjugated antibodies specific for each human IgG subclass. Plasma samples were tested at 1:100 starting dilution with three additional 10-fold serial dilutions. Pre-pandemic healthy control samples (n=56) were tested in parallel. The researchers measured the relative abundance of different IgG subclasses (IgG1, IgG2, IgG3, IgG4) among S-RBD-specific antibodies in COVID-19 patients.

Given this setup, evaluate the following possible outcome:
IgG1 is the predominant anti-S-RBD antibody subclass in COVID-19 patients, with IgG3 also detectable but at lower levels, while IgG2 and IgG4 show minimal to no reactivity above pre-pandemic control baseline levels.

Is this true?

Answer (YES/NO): NO